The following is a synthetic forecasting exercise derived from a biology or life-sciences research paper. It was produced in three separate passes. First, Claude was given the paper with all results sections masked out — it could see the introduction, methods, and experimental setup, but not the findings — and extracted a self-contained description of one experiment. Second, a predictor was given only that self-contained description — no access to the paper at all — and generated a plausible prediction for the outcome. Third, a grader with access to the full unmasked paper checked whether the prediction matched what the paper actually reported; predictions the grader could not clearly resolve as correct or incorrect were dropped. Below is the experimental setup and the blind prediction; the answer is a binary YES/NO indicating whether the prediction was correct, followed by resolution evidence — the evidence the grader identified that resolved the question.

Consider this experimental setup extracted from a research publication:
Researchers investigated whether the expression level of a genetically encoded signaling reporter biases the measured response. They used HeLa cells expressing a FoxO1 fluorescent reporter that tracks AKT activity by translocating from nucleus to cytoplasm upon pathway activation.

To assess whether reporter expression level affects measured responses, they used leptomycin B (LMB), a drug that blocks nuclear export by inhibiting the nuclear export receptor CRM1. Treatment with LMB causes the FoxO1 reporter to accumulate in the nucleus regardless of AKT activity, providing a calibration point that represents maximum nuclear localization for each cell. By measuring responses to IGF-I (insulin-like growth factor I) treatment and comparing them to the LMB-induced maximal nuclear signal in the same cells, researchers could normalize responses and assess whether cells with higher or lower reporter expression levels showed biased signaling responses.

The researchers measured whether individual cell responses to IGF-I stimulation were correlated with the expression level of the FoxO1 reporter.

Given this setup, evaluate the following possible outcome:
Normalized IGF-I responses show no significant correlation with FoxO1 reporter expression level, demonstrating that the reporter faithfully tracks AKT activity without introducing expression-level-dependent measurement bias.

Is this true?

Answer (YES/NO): YES